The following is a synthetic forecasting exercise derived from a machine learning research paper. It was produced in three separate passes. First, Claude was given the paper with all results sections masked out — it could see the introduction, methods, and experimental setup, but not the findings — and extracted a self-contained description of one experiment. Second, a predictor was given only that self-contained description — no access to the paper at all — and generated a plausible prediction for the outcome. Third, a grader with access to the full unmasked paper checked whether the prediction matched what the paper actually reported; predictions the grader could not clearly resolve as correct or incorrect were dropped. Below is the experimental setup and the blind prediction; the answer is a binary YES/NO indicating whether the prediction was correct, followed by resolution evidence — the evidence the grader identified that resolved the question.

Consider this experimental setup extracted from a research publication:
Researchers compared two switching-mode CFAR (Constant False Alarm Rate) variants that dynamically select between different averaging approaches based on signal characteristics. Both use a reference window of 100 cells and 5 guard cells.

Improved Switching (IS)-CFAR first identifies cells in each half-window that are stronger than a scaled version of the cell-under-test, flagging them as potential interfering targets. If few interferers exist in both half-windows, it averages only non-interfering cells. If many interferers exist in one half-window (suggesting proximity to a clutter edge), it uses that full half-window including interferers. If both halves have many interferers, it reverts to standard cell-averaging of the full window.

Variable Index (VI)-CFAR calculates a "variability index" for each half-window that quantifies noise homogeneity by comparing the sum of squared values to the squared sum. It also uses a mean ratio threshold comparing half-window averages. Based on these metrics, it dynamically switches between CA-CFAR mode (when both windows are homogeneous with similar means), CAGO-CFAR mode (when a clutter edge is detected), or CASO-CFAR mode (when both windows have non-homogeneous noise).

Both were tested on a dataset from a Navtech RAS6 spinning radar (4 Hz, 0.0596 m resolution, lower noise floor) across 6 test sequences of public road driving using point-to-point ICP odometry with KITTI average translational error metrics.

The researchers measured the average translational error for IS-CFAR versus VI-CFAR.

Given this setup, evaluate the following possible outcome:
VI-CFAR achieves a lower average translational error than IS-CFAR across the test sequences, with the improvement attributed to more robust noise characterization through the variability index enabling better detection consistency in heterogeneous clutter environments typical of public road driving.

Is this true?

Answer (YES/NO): YES